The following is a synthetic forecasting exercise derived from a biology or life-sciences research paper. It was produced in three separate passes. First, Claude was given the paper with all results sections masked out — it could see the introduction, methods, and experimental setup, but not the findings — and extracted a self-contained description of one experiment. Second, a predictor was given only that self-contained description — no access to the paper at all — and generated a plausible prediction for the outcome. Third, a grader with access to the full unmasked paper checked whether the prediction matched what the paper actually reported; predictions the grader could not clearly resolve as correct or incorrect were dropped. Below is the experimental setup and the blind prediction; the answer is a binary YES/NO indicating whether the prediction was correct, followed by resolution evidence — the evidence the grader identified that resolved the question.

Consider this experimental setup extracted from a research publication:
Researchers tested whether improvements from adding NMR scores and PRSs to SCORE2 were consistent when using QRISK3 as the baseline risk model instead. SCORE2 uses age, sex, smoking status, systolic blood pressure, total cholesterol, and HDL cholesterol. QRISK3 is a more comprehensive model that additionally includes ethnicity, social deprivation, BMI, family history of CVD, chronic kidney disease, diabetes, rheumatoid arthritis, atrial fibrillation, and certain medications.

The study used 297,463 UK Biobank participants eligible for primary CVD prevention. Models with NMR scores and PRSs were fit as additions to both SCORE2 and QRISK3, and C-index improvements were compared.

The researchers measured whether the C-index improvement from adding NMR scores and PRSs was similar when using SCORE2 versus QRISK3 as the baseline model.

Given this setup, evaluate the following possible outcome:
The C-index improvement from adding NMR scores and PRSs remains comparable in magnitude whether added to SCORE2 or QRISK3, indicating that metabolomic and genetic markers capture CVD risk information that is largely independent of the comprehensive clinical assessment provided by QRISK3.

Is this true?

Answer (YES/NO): NO